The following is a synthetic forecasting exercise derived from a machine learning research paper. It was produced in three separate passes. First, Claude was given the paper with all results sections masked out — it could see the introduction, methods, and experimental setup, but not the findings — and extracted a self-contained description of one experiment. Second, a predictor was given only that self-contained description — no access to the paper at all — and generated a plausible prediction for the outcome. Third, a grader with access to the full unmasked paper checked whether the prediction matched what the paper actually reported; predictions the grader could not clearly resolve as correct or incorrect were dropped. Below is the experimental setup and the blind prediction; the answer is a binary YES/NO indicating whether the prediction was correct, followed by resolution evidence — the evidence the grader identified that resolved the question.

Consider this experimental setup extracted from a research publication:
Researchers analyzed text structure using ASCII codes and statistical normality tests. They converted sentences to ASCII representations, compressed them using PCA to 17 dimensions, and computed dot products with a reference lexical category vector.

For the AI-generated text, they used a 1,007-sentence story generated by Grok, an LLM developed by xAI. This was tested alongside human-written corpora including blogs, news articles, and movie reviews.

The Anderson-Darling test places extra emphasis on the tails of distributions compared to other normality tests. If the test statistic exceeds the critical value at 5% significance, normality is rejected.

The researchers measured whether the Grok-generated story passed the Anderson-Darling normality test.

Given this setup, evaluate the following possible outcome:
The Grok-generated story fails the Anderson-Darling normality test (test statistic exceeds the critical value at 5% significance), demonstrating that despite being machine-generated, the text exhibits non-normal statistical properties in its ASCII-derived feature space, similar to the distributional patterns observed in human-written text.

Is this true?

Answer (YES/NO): YES